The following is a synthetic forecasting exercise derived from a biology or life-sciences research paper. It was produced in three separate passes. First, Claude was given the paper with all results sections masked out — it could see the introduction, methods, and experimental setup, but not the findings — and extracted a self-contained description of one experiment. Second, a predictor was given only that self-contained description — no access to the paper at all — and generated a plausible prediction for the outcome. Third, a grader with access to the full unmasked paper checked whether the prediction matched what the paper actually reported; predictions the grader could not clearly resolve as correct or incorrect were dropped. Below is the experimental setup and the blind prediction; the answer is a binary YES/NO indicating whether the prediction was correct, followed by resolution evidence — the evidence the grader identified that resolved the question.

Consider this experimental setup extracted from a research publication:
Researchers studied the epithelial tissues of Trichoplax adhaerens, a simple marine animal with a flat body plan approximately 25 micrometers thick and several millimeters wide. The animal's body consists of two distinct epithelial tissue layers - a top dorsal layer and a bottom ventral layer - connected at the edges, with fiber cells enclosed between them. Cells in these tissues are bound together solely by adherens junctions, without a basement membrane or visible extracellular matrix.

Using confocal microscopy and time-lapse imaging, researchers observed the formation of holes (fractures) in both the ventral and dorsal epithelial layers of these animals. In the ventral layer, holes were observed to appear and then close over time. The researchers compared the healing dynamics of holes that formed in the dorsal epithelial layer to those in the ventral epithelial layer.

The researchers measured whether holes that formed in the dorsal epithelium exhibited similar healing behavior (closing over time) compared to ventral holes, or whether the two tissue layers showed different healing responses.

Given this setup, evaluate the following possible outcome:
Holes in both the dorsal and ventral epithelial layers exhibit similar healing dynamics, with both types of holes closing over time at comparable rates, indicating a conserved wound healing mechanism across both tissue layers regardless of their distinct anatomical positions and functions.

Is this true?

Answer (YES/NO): NO